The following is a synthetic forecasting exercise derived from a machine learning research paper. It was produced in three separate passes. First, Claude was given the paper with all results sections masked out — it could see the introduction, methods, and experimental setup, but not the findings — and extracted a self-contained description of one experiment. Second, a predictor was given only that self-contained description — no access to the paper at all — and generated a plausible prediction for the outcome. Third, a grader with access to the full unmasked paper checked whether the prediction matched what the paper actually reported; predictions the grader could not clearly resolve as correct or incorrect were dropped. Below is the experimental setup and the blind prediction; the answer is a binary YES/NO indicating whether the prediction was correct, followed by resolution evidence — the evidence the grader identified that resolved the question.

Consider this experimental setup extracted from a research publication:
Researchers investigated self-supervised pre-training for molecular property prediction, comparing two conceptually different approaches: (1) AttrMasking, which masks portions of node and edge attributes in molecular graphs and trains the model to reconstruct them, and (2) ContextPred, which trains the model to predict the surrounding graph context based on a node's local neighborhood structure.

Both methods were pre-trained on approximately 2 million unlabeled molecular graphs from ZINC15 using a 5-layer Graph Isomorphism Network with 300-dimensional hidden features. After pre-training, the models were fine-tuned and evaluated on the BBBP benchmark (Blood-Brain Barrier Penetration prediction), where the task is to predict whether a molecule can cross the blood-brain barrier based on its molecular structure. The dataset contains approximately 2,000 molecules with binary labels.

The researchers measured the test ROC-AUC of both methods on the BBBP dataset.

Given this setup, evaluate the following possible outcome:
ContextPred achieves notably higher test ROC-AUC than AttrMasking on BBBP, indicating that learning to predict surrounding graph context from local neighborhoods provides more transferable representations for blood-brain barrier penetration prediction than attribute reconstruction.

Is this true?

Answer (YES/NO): YES